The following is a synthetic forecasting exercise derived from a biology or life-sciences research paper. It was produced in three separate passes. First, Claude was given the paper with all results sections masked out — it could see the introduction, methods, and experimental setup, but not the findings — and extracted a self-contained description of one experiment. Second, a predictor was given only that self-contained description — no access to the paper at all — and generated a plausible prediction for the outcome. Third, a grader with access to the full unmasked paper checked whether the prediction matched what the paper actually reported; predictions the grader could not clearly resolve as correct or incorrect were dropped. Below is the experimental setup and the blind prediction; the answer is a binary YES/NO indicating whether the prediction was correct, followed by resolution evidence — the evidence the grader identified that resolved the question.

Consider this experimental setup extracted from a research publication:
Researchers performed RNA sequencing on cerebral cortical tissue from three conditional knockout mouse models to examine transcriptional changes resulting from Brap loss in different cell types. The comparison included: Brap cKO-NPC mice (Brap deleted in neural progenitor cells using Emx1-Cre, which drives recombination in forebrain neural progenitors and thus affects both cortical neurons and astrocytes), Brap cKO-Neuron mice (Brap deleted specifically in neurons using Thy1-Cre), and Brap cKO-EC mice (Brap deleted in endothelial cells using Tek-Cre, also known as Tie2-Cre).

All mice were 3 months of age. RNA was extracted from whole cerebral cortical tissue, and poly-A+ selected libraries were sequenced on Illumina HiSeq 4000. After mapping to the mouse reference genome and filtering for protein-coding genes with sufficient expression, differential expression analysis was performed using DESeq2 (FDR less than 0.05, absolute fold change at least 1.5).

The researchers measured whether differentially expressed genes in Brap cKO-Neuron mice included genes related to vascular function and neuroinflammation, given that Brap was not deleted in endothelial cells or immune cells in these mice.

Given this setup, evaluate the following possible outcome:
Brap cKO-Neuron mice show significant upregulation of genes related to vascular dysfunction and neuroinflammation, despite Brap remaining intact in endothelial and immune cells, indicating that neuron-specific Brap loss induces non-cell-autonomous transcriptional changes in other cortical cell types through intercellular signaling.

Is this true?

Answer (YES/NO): YES